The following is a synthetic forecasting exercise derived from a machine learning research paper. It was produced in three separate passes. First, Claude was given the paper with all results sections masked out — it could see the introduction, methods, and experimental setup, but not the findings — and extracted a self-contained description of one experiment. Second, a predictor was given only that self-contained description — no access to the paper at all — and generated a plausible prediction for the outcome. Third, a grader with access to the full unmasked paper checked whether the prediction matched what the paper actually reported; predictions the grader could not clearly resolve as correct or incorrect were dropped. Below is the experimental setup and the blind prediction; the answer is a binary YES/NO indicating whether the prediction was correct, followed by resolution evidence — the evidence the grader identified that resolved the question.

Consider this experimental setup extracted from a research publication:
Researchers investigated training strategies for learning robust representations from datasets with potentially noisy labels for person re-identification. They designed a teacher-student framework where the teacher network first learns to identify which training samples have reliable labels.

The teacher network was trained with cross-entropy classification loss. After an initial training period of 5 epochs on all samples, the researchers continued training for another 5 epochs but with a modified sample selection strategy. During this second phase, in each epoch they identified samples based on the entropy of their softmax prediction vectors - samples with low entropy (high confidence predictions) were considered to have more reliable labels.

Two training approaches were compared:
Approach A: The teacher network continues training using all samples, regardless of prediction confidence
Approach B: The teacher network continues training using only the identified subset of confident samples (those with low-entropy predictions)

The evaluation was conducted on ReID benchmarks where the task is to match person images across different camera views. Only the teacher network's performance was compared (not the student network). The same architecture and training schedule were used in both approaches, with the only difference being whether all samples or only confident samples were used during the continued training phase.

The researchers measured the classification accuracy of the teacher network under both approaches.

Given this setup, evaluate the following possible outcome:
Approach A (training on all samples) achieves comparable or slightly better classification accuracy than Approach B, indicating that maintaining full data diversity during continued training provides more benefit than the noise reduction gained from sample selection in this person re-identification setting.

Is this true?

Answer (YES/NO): NO